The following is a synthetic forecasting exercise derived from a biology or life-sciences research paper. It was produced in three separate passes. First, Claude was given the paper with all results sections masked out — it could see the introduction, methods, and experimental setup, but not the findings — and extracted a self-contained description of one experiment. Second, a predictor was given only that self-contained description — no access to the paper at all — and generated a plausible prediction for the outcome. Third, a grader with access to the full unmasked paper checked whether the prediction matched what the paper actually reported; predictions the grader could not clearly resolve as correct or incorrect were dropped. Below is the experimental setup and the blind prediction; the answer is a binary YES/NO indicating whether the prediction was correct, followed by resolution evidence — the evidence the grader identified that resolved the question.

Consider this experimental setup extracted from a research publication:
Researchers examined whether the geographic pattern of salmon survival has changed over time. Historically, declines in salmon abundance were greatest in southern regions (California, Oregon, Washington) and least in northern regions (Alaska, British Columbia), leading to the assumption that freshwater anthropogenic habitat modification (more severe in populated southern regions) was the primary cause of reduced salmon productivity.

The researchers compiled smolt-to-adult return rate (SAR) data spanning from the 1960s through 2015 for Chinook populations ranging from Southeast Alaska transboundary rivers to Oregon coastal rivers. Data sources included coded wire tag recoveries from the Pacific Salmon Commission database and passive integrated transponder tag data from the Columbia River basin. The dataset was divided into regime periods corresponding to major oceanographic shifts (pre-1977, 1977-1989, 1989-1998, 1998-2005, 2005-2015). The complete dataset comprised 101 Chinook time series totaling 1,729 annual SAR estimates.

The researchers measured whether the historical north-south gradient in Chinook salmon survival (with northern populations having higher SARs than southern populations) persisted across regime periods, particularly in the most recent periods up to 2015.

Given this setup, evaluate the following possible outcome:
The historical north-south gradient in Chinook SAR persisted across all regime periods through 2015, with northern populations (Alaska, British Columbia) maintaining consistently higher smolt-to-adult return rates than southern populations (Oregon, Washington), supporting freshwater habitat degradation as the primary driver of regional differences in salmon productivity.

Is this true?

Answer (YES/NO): NO